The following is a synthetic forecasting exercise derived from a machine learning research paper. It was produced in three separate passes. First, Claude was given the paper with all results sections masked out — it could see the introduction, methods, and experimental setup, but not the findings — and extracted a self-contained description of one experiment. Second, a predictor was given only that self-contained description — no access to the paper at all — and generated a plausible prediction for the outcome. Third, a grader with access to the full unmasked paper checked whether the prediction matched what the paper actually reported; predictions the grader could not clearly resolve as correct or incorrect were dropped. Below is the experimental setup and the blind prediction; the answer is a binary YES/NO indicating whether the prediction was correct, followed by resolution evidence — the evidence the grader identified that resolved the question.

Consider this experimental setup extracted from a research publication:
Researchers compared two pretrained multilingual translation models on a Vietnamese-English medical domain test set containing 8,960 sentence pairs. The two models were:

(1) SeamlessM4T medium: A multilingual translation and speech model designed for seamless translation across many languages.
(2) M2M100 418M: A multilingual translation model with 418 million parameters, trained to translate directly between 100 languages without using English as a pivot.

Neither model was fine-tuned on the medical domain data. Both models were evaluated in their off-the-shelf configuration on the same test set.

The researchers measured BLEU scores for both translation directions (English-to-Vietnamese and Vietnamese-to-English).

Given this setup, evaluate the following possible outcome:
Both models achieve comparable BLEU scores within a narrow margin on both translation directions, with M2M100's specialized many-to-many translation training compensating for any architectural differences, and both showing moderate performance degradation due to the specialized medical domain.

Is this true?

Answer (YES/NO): NO